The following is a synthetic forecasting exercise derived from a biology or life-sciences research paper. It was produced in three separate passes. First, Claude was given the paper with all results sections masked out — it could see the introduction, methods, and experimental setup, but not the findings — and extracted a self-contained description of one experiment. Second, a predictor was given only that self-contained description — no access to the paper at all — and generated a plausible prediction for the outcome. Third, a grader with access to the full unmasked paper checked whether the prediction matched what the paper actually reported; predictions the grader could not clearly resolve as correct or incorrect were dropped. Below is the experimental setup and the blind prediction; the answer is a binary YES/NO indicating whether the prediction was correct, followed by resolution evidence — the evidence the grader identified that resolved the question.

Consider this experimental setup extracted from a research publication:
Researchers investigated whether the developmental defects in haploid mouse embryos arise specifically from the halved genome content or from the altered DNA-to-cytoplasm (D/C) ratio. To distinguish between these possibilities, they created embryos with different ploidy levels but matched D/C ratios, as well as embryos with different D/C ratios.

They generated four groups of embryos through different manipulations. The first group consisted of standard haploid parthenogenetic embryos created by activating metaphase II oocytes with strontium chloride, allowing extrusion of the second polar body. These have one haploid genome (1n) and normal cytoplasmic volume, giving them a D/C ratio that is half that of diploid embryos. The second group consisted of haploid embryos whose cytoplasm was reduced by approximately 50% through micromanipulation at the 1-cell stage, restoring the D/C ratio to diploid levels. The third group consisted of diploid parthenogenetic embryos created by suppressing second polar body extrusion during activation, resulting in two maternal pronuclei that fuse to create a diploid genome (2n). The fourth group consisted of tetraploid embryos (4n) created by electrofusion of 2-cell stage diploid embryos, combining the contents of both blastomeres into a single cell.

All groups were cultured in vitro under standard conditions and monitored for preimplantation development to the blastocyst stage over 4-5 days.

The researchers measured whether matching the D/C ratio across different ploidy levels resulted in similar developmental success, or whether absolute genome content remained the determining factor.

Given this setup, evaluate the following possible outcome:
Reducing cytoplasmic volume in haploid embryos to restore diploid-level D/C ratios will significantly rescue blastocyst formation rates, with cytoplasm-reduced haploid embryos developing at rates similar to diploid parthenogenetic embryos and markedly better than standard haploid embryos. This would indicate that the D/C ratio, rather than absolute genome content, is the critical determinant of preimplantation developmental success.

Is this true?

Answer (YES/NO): NO